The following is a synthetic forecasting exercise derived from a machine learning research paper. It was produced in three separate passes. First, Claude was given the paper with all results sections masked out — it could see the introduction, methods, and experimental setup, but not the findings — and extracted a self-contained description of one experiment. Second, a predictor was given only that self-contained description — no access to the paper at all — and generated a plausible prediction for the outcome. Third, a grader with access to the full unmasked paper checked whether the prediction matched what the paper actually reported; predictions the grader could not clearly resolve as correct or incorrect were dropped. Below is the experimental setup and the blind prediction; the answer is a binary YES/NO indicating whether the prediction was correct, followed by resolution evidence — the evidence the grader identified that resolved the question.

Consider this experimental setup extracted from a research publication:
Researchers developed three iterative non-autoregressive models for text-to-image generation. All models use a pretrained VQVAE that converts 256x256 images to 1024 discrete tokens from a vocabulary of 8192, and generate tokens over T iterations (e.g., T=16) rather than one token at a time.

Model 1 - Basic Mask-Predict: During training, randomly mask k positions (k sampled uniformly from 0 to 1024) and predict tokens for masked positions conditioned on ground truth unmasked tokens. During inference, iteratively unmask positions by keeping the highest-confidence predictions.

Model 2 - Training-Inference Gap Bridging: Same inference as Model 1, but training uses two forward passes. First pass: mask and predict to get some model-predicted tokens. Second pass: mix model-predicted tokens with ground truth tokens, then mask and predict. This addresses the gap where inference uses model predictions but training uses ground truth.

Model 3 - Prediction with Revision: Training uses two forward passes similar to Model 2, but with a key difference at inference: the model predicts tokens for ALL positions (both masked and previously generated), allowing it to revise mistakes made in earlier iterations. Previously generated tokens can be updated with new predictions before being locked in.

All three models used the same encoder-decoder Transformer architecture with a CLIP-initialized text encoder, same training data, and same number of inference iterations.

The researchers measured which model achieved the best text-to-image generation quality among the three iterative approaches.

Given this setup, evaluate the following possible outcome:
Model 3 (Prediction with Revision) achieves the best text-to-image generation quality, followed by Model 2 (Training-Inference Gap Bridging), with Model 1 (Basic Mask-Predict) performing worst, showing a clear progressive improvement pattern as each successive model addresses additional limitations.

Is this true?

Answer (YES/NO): YES